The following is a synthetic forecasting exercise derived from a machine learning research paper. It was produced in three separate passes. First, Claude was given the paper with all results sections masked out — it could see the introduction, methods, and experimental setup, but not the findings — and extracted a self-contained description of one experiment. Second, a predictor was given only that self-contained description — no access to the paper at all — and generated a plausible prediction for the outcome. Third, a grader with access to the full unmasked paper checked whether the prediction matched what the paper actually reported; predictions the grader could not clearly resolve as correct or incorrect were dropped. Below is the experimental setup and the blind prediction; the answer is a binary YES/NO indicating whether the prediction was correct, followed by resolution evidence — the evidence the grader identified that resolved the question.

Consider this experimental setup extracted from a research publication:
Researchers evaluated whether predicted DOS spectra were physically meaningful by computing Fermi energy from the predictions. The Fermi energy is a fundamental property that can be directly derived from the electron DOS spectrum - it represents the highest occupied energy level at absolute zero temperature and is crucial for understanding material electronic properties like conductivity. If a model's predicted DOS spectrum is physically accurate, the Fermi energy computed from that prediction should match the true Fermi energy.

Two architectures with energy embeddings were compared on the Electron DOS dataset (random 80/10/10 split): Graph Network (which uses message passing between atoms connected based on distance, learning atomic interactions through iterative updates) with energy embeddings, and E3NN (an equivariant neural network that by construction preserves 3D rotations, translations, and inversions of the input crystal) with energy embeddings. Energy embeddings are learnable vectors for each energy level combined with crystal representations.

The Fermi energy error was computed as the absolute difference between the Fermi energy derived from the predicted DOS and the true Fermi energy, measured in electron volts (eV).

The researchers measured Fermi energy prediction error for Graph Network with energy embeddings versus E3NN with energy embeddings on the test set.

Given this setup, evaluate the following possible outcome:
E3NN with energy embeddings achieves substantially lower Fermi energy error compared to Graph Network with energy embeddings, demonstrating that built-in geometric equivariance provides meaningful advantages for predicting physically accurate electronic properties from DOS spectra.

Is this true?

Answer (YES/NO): NO